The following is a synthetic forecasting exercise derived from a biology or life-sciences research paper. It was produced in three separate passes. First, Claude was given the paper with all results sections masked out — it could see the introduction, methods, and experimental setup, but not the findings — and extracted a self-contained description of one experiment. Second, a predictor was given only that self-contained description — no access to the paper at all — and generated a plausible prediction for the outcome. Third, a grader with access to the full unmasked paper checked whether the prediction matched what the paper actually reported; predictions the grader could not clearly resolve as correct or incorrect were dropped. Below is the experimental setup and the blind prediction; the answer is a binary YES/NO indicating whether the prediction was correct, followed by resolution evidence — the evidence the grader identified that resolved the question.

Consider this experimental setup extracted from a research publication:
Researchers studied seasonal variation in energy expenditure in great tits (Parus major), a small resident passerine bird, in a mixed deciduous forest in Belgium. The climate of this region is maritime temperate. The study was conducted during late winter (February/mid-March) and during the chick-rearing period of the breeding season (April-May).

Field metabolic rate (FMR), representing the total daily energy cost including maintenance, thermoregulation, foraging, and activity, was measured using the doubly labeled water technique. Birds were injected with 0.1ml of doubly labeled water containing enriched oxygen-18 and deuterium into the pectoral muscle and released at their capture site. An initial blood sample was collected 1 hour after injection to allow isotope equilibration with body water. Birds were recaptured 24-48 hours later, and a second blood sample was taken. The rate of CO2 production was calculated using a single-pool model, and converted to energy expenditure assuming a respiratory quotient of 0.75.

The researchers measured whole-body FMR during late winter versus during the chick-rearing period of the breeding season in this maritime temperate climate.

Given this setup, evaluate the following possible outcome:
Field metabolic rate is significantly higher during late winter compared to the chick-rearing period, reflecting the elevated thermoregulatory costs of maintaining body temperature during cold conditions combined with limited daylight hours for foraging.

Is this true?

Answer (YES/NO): NO